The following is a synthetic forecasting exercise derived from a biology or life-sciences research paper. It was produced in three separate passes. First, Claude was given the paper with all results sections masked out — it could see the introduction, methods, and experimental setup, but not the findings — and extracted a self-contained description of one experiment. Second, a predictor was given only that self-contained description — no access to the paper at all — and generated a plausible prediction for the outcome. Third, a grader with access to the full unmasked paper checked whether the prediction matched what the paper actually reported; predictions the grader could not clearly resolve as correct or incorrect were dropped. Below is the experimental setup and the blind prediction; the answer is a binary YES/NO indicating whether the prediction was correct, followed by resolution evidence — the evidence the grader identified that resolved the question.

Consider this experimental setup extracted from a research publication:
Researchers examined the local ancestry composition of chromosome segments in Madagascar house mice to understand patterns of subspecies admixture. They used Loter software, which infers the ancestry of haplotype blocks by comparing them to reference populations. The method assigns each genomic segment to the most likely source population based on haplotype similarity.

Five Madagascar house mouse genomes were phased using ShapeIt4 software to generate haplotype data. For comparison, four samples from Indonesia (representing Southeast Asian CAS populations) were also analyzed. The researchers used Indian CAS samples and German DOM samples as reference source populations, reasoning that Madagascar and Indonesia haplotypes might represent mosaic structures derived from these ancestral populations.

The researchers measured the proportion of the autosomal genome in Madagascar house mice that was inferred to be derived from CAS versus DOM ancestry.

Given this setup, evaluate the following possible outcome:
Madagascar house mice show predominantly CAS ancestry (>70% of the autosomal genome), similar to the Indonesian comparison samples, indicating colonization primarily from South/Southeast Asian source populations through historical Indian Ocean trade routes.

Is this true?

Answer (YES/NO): NO